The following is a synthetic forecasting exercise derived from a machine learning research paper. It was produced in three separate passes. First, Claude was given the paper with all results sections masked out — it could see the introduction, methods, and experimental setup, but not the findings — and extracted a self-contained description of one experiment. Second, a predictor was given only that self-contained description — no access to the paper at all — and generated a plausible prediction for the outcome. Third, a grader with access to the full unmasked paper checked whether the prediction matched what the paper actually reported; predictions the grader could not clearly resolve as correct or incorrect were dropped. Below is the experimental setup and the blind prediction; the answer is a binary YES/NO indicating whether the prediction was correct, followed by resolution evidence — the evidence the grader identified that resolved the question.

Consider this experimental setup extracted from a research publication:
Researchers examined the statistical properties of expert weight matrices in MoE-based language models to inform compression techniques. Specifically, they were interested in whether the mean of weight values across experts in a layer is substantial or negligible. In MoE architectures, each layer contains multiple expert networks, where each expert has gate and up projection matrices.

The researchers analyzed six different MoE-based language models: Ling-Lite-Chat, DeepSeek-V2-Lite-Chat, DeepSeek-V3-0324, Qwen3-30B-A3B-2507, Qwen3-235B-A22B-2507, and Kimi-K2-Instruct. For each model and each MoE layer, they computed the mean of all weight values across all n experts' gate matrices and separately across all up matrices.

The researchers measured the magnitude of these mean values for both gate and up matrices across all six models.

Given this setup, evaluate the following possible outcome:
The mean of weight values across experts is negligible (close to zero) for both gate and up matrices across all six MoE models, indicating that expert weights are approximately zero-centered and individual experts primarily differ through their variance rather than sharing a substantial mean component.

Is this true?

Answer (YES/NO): YES